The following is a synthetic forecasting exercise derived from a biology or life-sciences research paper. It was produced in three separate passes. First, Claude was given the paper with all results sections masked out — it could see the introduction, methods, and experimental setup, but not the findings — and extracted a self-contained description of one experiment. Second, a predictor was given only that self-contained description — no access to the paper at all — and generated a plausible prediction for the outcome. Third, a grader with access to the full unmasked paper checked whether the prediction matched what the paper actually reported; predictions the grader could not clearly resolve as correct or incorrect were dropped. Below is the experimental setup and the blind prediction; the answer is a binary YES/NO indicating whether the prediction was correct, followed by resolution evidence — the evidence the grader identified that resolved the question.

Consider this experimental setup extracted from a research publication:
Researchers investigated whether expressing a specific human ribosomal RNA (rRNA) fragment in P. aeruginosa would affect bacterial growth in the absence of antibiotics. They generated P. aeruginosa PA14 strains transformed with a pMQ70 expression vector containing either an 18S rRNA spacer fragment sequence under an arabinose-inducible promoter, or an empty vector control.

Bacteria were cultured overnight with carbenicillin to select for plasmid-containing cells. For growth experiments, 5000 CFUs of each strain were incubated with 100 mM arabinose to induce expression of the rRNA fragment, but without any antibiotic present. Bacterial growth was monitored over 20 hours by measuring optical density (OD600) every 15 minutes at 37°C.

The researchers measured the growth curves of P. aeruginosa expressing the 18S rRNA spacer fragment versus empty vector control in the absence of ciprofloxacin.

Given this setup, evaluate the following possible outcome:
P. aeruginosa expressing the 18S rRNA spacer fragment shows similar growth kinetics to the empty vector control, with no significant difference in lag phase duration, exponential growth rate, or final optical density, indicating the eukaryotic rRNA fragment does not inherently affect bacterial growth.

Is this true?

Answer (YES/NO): YES